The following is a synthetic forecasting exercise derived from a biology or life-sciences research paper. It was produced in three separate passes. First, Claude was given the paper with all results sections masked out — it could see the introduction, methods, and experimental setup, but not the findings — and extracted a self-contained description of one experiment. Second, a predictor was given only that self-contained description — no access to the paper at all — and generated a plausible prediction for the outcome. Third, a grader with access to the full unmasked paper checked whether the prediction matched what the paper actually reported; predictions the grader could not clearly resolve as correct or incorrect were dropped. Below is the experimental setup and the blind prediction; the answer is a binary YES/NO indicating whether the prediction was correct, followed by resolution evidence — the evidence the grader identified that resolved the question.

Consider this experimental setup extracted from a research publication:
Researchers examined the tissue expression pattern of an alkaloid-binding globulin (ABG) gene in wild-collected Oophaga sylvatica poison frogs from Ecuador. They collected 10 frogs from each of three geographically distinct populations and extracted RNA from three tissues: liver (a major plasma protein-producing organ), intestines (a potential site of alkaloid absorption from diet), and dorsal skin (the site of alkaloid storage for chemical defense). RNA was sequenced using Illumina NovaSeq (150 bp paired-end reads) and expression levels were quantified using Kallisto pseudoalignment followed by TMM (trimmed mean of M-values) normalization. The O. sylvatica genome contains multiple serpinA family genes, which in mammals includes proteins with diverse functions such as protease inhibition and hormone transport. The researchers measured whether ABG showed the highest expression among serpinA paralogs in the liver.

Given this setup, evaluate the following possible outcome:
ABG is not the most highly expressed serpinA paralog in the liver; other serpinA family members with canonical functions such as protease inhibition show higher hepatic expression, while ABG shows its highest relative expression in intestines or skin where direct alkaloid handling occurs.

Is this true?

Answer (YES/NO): NO